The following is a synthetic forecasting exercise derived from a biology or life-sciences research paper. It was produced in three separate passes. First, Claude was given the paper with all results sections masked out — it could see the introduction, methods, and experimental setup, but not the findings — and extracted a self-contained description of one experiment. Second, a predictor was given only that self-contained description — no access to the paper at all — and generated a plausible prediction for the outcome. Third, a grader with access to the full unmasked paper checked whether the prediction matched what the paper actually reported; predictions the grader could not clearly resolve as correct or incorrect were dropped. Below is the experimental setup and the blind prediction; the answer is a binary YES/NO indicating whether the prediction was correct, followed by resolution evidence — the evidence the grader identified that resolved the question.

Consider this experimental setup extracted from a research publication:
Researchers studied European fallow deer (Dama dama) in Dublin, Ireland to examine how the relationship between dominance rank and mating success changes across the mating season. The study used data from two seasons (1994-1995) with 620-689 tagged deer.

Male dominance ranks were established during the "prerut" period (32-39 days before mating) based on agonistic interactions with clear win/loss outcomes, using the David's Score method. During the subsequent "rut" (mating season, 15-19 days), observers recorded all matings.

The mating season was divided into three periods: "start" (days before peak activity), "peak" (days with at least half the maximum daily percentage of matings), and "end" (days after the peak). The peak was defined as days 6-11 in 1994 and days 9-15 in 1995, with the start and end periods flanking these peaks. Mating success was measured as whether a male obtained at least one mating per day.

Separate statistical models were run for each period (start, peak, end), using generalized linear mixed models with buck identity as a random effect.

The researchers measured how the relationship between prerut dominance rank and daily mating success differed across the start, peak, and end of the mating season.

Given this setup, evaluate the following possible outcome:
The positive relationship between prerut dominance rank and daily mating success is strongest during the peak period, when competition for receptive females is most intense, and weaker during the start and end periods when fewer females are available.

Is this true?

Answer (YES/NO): NO